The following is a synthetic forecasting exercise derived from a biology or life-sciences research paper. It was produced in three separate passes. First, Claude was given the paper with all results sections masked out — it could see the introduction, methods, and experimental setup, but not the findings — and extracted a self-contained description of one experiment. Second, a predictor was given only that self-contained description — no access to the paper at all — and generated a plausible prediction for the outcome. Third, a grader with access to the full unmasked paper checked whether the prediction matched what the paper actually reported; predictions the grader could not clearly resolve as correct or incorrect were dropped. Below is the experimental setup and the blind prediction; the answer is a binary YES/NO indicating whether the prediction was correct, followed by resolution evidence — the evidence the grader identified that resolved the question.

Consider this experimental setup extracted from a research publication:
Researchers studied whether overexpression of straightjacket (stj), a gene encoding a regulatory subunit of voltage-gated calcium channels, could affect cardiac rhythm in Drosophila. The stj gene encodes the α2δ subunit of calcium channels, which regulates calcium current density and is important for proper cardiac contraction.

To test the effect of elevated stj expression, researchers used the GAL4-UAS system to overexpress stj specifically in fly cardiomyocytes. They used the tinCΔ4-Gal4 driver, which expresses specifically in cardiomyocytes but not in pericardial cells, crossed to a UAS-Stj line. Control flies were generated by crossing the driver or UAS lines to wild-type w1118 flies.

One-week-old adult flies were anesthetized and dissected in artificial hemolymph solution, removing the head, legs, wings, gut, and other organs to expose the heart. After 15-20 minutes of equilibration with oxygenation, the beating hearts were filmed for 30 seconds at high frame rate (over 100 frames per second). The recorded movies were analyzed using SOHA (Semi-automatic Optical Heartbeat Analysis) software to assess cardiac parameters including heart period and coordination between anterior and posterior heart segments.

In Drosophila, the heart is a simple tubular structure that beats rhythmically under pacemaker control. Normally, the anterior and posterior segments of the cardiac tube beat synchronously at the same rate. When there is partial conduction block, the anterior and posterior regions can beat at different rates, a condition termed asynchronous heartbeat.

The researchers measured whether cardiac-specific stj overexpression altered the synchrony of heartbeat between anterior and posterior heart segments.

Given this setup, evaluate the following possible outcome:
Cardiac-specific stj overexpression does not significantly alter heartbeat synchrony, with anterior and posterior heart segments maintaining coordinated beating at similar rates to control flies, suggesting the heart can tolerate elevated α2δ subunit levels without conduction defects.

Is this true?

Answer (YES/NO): NO